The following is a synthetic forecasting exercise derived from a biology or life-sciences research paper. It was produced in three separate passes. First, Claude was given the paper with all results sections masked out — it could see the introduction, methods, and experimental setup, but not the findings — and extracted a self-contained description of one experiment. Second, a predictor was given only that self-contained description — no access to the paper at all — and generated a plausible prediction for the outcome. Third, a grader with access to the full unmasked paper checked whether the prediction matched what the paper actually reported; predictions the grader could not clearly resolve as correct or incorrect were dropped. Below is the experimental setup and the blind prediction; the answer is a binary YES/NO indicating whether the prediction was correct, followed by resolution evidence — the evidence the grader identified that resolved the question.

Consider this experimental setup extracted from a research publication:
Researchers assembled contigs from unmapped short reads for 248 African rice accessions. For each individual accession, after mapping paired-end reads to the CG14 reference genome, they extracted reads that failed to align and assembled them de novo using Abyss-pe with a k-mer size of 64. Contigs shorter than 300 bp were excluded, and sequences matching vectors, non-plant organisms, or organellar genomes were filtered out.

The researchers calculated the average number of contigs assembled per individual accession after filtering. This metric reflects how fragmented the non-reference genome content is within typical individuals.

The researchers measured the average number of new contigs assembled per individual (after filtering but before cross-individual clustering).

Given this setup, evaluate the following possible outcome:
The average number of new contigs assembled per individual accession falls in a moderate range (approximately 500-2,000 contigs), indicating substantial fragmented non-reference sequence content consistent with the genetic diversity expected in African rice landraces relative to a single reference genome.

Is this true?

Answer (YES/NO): NO